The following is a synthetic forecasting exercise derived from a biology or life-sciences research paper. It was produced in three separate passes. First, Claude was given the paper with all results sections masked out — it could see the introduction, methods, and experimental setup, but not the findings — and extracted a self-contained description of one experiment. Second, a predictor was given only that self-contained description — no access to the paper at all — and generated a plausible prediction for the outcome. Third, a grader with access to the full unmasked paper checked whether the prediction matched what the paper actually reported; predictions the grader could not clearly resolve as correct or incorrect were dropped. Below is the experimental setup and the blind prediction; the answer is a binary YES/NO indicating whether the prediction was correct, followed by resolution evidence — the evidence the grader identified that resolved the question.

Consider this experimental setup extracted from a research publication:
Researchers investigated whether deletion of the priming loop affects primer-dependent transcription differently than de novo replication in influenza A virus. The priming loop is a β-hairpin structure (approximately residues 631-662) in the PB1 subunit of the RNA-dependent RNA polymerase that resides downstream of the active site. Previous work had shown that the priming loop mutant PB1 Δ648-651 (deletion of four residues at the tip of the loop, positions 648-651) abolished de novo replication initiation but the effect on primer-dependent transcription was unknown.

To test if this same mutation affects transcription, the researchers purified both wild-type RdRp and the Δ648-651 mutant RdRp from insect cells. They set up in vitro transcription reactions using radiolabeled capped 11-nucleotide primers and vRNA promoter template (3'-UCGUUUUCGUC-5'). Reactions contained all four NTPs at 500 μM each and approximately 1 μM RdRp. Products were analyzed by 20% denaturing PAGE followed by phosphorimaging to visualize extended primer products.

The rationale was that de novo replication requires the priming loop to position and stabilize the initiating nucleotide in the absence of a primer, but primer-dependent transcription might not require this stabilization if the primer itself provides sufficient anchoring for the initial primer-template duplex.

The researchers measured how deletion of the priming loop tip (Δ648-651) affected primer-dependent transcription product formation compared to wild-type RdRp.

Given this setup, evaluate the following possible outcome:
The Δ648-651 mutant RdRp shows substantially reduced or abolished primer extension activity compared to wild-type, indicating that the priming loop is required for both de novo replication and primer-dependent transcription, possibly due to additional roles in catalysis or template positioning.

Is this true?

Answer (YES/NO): NO